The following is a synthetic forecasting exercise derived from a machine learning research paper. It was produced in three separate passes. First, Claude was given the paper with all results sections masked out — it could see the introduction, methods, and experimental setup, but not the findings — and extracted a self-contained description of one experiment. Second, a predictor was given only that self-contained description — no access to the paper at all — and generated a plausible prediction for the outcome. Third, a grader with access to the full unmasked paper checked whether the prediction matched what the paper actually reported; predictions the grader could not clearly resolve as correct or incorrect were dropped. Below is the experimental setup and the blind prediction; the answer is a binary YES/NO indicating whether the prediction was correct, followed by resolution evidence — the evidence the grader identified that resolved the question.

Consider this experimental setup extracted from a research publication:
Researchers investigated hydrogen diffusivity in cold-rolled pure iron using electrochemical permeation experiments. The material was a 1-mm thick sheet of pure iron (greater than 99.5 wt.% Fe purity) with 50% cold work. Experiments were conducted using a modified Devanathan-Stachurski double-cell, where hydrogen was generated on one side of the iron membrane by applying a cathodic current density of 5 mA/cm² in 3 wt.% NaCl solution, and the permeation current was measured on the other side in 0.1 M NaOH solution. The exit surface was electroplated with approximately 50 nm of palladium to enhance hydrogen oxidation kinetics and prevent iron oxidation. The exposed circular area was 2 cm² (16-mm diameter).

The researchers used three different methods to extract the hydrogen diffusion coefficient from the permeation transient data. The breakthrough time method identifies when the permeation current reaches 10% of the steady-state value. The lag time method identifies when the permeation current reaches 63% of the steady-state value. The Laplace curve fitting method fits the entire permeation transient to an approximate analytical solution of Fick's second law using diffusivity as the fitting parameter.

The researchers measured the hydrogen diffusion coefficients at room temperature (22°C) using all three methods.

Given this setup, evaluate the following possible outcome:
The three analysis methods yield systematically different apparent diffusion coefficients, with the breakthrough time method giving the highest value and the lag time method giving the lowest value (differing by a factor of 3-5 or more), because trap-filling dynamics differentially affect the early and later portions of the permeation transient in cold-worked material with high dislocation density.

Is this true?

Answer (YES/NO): NO